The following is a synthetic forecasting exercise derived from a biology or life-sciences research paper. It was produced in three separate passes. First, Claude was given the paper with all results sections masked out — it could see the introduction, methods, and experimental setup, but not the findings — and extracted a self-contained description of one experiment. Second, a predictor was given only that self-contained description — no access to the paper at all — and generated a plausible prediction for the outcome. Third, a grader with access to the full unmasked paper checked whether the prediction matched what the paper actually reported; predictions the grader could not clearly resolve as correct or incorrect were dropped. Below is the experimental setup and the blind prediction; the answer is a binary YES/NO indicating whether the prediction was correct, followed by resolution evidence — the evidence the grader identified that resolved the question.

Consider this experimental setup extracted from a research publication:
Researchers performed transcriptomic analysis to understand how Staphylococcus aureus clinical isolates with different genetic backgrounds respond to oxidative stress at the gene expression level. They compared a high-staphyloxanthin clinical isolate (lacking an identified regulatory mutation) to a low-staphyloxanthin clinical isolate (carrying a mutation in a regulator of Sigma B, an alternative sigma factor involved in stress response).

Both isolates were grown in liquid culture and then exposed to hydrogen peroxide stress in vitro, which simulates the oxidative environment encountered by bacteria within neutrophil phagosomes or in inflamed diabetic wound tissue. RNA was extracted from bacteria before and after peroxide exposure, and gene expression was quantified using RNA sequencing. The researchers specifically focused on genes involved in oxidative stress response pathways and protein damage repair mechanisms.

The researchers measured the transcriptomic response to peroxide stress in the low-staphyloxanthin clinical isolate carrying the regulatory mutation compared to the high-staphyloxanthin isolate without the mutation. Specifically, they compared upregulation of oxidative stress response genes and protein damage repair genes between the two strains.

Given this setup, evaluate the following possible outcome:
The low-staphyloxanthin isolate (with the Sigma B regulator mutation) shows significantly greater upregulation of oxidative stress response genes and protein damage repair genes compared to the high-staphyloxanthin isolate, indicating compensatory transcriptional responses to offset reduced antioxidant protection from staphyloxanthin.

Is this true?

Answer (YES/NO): YES